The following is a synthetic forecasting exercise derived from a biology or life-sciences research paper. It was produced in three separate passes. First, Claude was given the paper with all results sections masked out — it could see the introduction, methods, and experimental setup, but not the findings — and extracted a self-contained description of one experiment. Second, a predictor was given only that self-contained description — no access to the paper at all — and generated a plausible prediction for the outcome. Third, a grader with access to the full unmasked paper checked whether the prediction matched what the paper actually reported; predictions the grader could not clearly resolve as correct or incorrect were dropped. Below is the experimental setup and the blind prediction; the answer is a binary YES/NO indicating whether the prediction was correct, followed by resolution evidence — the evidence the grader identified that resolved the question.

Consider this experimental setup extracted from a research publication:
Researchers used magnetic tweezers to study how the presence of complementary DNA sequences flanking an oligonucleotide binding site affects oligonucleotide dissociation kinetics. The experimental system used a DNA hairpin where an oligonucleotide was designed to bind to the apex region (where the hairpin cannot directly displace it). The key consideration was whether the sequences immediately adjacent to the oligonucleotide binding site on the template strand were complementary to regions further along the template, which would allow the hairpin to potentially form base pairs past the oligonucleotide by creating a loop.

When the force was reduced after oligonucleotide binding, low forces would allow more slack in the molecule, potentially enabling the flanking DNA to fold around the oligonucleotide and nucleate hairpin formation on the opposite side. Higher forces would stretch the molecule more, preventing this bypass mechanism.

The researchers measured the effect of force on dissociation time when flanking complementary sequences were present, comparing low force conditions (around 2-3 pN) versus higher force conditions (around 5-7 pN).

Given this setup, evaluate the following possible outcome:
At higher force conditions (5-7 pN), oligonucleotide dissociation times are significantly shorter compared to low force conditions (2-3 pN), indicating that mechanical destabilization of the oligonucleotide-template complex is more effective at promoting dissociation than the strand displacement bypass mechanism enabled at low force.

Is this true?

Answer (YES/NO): NO